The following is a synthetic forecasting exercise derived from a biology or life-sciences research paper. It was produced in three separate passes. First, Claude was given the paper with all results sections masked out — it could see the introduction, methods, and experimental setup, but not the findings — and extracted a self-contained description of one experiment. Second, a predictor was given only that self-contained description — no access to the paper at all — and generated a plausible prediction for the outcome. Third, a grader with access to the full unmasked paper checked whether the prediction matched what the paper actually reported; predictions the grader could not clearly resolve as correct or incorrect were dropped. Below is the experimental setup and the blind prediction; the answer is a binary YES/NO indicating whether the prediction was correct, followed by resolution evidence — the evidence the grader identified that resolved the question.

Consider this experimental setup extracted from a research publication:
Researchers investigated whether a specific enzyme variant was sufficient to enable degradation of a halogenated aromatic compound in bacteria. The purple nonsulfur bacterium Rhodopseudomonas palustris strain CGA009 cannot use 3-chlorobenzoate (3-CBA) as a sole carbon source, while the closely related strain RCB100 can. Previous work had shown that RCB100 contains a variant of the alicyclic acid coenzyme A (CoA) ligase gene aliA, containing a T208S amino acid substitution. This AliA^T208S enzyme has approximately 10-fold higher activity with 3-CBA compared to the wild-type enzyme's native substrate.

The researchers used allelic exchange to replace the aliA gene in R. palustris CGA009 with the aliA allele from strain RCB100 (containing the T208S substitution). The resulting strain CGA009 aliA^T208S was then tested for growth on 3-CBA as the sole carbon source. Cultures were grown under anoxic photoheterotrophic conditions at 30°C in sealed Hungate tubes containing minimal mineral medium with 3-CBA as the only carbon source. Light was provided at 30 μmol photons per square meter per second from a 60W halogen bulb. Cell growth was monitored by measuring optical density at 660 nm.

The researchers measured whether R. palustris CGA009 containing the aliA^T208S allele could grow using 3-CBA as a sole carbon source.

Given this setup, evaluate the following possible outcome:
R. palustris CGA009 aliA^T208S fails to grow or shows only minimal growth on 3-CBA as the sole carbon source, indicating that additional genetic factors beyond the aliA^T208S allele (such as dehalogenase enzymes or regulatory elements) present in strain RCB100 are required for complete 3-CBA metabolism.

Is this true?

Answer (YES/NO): YES